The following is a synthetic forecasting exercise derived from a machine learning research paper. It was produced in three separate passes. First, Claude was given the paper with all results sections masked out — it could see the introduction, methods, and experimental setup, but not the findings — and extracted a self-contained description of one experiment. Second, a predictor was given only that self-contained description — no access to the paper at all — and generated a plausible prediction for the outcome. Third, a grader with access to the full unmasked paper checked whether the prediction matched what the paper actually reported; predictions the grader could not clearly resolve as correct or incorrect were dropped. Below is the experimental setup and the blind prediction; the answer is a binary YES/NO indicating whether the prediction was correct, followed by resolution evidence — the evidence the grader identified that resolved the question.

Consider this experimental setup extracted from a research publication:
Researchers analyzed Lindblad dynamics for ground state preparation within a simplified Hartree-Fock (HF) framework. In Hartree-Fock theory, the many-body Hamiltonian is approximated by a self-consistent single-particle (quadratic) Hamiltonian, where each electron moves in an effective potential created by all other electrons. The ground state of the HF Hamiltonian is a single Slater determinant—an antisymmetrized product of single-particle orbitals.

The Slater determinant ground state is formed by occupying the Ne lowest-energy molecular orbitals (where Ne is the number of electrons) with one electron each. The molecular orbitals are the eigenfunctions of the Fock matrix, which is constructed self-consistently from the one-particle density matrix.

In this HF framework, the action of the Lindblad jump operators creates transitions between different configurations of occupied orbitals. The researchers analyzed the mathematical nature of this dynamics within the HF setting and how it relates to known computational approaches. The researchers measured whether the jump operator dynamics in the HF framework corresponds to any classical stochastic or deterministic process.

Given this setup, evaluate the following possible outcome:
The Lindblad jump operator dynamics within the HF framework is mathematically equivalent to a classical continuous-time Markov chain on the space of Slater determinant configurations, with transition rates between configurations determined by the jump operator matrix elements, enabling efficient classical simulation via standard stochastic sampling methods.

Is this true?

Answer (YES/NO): NO